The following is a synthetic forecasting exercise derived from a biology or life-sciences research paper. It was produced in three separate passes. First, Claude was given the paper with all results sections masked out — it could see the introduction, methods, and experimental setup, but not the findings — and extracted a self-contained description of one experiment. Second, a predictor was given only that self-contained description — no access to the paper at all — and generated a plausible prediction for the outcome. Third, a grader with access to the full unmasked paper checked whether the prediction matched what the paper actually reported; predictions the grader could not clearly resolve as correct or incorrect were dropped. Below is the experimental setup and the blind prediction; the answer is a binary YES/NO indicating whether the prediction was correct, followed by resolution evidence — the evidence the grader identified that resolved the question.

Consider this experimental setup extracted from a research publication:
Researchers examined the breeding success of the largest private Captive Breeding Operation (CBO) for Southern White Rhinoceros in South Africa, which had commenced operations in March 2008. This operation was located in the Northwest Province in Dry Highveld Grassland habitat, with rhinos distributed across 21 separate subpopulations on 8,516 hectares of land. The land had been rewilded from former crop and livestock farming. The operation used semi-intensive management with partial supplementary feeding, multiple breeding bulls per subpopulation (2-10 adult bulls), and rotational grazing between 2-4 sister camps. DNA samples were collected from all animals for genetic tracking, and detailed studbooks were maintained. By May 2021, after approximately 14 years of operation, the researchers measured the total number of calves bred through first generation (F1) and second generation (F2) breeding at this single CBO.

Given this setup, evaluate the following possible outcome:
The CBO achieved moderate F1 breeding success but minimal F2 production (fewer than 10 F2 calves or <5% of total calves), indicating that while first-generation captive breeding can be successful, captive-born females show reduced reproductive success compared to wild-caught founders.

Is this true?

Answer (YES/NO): NO